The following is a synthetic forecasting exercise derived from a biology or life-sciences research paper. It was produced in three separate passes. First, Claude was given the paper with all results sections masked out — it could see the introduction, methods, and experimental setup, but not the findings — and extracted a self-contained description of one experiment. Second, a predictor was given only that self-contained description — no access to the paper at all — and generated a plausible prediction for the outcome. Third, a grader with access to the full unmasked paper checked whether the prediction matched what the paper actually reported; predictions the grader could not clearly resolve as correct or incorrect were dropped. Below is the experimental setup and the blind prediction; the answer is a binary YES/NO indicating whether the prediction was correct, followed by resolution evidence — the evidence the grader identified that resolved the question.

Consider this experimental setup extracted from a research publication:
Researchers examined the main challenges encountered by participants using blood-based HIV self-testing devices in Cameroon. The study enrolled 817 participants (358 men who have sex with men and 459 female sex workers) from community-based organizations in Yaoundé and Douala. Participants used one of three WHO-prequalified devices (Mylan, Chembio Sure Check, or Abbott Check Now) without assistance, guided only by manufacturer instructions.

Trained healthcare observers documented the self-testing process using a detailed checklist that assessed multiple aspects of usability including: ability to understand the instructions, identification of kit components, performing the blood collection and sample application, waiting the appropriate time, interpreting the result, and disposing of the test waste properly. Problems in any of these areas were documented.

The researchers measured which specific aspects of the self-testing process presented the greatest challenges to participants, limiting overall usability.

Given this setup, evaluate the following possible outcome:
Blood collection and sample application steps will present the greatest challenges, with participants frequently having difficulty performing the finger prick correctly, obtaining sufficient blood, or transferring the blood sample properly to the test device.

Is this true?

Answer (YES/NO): YES